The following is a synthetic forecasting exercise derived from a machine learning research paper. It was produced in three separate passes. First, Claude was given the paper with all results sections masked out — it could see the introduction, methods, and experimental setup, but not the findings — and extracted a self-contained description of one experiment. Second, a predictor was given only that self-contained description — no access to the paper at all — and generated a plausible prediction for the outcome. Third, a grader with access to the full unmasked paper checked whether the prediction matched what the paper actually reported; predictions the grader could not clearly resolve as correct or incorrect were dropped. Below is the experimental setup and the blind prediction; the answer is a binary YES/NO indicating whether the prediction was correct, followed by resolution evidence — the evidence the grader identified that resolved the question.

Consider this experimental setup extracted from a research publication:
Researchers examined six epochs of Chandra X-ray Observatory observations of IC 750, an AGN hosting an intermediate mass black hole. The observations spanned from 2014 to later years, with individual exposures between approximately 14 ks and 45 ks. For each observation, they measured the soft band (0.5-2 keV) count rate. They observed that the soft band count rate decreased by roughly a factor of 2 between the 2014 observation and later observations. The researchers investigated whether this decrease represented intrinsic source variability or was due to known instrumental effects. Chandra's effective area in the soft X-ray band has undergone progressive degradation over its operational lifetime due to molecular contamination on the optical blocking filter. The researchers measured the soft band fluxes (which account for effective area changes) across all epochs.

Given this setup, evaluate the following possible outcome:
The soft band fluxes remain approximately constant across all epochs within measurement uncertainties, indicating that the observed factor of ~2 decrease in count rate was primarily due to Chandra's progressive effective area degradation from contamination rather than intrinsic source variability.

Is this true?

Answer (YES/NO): YES